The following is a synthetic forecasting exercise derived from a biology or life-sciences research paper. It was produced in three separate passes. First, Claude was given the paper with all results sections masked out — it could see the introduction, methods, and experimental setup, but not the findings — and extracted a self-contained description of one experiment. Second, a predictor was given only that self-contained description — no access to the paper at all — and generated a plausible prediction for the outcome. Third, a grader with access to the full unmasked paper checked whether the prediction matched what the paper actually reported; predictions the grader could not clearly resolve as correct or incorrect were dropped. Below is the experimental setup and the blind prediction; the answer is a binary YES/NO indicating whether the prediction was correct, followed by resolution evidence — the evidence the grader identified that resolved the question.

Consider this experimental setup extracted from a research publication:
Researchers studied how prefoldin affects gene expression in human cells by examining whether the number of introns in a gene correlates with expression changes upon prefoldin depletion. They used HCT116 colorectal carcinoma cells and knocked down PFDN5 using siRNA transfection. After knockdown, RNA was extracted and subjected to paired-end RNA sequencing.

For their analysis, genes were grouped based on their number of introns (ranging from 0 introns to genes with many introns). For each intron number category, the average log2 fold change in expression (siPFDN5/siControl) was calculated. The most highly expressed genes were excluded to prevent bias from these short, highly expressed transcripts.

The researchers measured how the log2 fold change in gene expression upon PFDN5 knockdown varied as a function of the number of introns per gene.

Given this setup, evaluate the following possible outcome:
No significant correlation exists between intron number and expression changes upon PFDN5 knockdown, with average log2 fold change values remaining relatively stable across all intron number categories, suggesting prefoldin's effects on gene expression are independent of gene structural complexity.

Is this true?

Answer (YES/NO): NO